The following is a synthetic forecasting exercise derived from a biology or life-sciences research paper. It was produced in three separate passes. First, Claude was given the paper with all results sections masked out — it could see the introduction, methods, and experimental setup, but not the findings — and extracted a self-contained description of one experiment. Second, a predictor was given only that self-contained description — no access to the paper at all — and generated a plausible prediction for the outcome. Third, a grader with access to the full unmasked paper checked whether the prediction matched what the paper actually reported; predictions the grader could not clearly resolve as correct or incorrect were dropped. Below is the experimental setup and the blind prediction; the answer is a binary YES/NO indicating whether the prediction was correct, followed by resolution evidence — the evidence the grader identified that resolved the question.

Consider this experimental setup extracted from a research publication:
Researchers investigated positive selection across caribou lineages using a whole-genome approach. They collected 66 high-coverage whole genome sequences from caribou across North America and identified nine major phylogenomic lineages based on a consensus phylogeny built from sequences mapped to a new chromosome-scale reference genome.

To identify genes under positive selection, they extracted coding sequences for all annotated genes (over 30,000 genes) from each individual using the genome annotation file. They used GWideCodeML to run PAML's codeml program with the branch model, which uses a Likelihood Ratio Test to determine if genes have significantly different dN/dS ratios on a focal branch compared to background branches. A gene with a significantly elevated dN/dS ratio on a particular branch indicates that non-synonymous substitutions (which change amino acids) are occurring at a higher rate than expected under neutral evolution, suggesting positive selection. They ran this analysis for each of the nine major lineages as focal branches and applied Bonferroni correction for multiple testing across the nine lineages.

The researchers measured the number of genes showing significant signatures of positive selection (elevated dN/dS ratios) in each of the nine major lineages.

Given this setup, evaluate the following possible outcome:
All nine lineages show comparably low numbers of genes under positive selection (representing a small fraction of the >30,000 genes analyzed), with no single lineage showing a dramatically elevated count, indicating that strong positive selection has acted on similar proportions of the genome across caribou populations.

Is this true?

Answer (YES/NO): YES